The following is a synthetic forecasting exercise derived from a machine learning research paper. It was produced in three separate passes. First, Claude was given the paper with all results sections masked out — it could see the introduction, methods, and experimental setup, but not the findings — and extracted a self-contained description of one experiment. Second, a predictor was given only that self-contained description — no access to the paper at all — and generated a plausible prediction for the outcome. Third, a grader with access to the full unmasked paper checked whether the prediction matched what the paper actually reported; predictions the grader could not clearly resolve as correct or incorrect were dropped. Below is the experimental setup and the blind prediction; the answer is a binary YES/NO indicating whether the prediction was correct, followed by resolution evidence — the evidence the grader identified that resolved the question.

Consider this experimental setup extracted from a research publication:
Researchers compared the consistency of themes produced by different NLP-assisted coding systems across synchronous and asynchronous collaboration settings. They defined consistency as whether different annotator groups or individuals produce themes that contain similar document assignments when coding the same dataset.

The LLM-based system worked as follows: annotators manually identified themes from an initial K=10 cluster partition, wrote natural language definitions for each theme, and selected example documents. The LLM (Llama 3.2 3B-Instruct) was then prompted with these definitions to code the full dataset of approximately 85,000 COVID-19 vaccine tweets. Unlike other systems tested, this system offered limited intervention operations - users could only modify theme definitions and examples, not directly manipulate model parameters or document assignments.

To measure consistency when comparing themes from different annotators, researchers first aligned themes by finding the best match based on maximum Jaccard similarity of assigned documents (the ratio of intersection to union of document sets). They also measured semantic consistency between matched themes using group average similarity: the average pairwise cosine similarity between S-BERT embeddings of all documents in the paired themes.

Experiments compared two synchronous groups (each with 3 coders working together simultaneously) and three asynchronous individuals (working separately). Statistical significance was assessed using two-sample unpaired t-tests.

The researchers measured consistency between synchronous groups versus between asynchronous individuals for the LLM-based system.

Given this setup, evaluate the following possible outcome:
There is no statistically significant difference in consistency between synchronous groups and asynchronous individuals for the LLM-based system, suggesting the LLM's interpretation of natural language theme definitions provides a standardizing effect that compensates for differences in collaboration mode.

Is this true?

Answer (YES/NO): YES